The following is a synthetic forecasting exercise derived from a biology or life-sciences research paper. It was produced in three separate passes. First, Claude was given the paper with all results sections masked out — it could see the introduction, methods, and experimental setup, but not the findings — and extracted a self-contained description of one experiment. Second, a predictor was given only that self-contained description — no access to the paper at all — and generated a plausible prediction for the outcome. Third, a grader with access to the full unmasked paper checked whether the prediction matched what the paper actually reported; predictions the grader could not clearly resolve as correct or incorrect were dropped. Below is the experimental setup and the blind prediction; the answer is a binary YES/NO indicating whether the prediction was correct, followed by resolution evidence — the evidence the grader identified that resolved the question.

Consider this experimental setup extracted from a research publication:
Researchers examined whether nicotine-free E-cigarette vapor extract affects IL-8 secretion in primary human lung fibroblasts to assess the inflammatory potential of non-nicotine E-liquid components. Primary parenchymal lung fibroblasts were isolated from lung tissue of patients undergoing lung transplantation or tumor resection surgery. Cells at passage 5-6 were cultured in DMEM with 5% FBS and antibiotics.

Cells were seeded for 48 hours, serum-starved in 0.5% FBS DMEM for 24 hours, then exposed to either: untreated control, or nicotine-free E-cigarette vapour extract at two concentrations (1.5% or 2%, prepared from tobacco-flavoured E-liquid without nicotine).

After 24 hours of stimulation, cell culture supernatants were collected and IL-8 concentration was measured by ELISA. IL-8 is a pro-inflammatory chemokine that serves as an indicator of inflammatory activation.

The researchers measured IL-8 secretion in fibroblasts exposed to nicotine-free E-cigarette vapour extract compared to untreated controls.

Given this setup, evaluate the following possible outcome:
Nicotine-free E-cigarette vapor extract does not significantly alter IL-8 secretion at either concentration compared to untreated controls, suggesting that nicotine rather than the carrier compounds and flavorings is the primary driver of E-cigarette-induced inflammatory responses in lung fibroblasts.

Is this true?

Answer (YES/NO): NO